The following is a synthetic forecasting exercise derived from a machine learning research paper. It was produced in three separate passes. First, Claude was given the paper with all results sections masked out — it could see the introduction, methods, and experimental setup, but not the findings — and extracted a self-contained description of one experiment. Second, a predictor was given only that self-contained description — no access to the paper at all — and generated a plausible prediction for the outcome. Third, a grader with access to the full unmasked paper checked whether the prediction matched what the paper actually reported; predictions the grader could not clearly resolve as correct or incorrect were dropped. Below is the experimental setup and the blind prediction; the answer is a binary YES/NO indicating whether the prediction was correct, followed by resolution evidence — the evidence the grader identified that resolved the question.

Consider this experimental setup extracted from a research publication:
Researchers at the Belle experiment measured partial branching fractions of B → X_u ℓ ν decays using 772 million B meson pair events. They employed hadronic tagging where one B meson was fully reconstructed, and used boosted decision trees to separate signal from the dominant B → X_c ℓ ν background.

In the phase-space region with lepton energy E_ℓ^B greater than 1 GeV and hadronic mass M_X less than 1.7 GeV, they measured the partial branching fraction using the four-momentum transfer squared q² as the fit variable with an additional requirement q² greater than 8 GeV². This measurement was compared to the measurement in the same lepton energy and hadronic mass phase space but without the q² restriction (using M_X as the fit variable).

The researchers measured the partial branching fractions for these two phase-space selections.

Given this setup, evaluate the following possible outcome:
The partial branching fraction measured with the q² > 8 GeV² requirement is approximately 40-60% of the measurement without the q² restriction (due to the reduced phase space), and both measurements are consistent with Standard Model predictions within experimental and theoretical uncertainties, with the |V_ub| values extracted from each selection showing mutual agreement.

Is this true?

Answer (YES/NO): NO